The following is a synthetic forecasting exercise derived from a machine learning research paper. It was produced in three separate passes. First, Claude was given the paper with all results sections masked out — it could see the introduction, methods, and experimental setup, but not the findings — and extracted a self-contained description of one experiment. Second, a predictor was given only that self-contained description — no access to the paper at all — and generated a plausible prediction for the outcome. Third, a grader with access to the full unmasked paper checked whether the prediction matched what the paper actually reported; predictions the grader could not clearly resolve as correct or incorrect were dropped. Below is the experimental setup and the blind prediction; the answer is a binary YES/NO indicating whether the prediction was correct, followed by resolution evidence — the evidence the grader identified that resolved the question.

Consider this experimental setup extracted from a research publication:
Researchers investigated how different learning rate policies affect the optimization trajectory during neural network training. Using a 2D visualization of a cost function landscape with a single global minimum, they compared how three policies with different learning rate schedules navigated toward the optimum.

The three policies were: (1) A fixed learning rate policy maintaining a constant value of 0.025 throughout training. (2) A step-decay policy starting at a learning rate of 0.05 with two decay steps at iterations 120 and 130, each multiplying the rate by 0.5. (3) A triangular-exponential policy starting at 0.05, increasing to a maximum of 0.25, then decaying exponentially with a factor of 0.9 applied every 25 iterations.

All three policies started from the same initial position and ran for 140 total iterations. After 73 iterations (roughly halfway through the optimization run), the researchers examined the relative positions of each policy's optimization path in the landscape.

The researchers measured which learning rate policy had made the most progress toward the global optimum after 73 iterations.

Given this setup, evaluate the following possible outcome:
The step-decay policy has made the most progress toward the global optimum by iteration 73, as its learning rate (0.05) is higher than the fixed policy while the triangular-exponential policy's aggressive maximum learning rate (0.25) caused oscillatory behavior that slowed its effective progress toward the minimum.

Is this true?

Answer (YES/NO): NO